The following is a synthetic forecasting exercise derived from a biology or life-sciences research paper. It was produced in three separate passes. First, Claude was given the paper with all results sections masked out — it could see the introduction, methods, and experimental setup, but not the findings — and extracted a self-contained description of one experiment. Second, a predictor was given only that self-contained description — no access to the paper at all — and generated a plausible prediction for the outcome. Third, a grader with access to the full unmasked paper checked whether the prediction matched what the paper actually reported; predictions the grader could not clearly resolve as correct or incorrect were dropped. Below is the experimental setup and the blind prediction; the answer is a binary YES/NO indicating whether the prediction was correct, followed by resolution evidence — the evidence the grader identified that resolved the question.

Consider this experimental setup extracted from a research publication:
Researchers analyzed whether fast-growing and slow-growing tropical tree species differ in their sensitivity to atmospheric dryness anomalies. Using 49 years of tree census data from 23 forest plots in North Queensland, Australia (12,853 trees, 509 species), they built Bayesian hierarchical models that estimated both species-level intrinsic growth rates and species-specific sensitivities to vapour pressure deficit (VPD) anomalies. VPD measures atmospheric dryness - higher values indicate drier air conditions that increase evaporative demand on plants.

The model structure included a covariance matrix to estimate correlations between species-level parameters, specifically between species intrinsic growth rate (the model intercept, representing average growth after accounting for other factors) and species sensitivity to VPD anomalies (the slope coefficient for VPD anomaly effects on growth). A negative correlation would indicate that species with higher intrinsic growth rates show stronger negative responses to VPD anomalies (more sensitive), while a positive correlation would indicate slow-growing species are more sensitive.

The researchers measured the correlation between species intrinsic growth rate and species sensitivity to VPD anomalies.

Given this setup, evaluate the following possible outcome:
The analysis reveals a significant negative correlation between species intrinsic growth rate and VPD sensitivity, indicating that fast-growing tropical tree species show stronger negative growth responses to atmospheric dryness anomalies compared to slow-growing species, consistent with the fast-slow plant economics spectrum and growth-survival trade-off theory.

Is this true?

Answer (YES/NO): YES